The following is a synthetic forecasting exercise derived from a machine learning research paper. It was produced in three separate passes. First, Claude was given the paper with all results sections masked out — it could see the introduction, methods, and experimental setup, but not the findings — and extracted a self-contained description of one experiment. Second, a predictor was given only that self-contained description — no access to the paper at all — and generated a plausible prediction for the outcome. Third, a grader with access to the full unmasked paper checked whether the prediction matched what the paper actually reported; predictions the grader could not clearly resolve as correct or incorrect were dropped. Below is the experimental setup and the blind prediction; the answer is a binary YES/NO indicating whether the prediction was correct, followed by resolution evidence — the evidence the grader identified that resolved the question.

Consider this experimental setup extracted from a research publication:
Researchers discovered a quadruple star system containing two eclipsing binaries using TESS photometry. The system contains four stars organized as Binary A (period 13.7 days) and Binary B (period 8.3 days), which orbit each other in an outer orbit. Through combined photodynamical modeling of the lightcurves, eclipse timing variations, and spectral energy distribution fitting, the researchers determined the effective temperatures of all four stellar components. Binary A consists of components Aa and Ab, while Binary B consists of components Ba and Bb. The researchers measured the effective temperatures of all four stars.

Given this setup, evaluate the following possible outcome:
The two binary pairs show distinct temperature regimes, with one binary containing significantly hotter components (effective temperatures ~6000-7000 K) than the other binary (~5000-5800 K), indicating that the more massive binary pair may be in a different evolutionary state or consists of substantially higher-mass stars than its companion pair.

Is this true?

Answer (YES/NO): NO